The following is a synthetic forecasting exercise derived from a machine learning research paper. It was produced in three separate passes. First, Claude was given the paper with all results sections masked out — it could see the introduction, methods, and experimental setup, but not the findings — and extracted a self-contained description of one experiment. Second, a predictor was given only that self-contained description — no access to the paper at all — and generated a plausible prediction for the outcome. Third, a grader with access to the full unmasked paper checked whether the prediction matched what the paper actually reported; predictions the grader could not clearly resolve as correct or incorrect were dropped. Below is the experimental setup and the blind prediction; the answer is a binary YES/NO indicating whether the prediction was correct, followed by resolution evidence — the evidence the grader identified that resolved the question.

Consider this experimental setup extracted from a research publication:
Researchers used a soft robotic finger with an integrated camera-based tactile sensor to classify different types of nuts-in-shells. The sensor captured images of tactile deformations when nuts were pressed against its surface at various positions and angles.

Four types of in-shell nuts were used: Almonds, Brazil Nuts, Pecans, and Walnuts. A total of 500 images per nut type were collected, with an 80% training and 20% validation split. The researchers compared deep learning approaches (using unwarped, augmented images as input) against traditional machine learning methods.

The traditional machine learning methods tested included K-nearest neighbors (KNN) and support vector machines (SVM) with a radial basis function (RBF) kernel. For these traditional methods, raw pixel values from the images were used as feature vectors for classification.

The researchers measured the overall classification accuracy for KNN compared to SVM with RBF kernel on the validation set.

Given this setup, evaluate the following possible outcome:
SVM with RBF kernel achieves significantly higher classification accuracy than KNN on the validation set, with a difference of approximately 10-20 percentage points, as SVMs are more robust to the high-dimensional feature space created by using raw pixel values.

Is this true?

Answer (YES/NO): NO